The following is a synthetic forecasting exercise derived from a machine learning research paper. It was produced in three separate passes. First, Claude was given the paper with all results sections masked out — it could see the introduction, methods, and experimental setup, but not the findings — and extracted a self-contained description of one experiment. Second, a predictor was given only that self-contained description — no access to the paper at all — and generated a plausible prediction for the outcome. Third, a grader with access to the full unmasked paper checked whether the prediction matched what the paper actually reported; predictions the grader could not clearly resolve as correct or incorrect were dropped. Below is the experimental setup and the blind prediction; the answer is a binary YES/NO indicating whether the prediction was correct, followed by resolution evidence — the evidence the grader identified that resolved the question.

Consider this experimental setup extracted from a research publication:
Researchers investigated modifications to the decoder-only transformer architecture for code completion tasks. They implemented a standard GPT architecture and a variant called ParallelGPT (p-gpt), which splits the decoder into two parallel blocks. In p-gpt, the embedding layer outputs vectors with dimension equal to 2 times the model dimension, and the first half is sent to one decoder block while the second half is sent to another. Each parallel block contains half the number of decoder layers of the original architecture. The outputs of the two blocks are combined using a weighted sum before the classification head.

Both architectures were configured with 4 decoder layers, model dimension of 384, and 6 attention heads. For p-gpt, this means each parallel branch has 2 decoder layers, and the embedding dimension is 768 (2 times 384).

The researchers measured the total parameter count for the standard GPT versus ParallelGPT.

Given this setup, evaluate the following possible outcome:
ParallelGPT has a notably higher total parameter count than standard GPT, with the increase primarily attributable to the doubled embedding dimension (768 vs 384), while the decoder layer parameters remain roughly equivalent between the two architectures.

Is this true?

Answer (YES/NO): YES